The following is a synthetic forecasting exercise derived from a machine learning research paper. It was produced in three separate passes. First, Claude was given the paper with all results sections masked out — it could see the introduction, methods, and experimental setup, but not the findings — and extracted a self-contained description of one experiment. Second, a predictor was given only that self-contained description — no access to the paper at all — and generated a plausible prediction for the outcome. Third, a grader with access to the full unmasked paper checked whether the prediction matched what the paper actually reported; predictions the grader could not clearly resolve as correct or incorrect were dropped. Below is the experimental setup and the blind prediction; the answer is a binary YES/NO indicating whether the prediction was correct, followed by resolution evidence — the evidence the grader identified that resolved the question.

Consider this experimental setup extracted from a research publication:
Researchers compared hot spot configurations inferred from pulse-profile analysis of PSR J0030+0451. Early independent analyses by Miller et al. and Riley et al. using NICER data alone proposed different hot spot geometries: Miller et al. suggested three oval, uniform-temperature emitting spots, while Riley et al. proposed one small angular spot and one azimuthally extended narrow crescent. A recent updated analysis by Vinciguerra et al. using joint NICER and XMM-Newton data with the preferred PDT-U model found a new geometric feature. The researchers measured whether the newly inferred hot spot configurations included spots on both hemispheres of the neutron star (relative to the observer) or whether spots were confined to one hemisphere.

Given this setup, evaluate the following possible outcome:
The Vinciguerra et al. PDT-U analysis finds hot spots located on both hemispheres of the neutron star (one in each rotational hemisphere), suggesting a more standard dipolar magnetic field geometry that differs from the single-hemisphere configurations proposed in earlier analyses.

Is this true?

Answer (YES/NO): YES